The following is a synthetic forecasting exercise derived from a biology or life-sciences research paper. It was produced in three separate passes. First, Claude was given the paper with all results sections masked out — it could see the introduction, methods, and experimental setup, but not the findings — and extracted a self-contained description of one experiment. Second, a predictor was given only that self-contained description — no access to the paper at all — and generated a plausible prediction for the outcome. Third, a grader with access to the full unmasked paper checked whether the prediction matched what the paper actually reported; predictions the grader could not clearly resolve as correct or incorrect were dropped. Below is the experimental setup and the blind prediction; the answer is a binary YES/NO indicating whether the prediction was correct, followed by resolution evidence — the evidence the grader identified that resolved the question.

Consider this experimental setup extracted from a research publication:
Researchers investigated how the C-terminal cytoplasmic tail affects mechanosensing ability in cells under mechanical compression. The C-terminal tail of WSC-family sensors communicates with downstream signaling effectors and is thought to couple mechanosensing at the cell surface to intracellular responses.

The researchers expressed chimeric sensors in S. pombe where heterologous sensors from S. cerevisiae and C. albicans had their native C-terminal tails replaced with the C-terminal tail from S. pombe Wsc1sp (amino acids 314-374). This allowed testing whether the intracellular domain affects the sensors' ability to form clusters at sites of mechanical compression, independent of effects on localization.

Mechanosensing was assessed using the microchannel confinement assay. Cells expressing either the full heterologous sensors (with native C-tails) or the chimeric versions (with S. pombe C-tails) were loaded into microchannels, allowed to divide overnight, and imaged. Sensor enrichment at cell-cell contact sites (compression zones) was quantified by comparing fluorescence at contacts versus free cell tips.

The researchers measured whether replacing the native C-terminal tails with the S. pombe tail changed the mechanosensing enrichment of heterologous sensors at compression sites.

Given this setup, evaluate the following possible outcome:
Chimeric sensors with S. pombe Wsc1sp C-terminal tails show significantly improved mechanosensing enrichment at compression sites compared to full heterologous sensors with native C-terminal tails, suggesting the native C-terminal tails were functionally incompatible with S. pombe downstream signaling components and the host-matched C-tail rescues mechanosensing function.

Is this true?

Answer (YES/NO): NO